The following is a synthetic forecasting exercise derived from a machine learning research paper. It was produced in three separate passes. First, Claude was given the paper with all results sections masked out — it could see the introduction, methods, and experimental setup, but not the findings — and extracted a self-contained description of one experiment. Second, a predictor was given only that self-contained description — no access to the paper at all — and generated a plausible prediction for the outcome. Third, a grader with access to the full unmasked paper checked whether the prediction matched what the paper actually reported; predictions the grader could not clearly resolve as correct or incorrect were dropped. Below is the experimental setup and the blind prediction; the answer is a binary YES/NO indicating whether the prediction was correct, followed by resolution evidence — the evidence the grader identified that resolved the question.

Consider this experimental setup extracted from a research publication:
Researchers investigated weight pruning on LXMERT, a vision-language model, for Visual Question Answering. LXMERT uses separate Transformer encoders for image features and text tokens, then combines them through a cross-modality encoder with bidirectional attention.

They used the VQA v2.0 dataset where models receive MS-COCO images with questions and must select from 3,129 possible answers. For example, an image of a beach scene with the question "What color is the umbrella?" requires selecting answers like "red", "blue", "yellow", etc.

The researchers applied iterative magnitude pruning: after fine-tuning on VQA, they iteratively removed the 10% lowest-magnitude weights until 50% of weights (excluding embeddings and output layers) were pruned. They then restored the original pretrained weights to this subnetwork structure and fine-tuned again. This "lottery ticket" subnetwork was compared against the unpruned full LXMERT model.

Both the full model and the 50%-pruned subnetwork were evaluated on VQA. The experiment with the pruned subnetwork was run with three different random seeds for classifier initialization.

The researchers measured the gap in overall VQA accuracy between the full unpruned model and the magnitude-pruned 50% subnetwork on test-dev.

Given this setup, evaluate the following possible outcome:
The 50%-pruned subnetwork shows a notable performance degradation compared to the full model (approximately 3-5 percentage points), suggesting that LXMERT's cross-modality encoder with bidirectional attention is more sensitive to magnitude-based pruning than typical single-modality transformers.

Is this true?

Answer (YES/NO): NO